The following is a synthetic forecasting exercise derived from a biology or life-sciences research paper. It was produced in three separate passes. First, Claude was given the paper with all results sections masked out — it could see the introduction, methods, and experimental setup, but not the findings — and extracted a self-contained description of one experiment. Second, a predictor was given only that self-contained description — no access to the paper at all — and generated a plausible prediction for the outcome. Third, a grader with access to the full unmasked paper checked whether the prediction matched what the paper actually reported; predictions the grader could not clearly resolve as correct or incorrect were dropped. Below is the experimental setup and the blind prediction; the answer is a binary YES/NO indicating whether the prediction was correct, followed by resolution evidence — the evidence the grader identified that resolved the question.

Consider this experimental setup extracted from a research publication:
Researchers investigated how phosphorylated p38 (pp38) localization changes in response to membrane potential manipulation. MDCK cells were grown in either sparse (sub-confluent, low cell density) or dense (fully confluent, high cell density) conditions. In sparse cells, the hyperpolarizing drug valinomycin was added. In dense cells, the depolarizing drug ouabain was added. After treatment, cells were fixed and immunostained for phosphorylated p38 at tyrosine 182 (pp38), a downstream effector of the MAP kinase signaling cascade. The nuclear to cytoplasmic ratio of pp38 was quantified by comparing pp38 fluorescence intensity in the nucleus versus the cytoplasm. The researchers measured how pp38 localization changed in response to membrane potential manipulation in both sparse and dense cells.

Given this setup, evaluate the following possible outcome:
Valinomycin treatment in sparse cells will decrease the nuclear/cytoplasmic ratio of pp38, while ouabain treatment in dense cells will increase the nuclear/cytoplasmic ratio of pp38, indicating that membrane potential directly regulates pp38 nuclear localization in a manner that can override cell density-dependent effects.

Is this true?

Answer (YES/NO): NO